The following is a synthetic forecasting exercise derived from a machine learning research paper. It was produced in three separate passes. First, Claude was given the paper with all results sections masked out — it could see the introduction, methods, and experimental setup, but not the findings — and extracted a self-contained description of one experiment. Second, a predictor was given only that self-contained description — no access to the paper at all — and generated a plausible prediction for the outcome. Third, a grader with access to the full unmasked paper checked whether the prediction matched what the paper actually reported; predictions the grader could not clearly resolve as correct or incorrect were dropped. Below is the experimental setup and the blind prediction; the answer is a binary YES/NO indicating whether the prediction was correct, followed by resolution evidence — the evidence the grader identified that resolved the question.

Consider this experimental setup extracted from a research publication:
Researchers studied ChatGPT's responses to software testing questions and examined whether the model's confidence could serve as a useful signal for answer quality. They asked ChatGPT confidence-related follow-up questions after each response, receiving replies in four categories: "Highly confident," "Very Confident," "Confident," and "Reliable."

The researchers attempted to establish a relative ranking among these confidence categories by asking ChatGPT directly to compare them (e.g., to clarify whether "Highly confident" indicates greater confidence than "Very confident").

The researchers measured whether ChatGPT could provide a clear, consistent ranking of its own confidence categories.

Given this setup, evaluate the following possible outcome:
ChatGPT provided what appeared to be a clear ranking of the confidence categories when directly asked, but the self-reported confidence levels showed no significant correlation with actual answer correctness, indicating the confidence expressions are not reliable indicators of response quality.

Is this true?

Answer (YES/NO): NO